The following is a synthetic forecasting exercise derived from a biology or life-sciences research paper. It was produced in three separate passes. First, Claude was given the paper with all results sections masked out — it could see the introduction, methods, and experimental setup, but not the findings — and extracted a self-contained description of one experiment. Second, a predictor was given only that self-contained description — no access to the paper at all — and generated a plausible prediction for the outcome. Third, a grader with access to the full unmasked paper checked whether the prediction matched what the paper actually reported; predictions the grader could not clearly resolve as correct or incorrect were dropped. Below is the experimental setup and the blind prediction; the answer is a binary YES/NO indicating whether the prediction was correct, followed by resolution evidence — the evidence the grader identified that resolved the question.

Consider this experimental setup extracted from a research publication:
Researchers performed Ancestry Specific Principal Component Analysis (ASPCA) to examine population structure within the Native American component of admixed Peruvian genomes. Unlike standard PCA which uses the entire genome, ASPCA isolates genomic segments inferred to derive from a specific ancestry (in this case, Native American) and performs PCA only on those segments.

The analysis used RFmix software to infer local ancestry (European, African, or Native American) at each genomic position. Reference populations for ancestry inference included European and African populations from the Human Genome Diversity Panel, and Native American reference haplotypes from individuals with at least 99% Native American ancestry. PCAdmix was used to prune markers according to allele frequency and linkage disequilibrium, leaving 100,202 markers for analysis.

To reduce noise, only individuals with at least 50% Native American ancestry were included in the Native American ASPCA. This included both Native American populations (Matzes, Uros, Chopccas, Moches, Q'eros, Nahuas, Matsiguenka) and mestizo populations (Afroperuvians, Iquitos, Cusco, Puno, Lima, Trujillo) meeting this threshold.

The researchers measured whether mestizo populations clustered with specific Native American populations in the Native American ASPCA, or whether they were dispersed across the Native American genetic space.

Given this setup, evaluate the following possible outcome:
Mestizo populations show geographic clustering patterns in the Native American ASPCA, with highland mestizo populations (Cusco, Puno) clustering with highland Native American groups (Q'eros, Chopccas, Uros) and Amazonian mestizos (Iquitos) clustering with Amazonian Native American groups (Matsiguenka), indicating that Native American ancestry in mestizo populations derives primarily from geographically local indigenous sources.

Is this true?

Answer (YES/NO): NO